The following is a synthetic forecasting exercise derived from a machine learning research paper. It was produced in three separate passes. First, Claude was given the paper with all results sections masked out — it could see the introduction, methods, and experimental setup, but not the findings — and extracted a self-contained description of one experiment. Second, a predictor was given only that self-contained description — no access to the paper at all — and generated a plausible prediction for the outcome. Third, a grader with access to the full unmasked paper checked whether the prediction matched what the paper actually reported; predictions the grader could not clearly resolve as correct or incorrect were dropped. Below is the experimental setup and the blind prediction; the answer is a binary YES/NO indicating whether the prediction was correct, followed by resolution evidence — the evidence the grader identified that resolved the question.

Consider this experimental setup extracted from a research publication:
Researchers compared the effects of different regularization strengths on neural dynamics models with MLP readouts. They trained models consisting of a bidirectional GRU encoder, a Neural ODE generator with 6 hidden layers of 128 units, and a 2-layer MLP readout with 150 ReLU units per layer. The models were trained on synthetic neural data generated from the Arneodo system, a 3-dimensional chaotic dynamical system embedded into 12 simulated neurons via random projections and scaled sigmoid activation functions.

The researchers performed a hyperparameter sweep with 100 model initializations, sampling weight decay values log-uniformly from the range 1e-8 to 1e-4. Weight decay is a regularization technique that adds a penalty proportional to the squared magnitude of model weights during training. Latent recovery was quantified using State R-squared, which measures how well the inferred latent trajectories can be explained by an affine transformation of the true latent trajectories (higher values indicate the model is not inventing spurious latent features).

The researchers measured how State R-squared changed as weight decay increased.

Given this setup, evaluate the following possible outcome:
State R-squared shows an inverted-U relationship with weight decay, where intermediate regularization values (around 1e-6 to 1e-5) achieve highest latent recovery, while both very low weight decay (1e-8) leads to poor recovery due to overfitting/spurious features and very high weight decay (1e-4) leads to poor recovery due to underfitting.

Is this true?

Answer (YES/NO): NO